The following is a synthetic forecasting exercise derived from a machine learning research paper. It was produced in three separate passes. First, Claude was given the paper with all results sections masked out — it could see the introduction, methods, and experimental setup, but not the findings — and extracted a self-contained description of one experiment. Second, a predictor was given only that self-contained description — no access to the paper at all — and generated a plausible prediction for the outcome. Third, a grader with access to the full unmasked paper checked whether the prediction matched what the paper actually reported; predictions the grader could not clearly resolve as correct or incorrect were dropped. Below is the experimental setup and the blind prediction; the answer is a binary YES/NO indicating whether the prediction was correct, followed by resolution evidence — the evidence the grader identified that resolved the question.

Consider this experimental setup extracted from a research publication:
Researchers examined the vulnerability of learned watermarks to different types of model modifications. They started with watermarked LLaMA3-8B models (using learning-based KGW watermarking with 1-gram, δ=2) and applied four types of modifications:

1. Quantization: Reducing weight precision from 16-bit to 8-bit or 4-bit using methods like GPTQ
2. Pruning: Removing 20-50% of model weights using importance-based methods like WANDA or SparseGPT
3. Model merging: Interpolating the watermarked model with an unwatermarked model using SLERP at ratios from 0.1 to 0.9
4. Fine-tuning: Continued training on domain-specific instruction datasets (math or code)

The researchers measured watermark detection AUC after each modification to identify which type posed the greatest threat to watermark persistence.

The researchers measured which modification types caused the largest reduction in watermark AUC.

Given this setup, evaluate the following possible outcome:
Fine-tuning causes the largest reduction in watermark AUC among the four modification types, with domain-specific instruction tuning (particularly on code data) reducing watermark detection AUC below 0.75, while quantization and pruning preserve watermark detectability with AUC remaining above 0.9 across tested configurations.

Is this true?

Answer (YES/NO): NO